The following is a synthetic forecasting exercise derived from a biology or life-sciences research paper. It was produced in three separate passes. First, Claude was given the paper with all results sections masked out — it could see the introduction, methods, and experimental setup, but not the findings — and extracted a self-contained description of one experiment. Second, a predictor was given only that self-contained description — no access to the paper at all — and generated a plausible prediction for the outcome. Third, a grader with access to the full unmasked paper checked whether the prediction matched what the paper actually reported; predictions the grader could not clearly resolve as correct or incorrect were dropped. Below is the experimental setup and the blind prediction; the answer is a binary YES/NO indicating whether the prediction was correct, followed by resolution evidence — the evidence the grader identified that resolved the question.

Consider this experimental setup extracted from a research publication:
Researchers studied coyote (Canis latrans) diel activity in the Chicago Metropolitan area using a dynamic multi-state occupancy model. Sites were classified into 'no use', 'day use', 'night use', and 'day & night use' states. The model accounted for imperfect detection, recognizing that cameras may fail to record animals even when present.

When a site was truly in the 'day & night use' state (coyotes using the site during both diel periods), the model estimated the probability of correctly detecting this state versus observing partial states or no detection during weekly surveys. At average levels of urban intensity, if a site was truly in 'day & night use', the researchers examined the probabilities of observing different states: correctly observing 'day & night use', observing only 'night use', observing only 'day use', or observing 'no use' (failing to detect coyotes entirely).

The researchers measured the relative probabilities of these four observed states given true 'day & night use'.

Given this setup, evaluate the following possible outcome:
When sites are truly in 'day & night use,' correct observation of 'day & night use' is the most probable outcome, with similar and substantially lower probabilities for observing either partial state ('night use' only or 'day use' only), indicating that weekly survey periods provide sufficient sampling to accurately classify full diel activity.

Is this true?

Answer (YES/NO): NO